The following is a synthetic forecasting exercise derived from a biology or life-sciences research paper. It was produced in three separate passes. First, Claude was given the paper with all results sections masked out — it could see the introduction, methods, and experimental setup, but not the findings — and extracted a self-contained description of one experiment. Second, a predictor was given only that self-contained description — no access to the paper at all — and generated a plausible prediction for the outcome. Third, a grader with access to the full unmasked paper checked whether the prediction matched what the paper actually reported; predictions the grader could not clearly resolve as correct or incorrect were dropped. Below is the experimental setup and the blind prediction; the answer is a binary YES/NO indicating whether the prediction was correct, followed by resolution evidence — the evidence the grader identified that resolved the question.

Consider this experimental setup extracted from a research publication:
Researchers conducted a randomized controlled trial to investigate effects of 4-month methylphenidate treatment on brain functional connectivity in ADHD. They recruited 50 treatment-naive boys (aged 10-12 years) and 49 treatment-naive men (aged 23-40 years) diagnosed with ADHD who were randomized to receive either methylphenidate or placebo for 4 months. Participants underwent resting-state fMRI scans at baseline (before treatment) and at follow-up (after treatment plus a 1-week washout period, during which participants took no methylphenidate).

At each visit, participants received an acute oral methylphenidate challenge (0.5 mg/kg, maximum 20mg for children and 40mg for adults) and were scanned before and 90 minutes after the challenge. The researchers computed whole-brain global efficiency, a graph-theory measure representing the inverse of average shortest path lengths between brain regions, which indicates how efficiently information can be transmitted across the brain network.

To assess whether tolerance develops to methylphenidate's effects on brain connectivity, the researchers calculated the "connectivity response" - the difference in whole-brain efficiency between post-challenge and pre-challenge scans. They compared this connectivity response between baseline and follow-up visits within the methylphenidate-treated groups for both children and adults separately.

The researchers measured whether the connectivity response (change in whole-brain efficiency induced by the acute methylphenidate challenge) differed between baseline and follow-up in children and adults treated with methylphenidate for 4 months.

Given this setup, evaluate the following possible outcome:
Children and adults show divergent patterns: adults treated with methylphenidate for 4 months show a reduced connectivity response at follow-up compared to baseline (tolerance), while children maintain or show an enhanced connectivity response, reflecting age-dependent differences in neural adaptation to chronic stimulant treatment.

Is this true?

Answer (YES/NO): NO